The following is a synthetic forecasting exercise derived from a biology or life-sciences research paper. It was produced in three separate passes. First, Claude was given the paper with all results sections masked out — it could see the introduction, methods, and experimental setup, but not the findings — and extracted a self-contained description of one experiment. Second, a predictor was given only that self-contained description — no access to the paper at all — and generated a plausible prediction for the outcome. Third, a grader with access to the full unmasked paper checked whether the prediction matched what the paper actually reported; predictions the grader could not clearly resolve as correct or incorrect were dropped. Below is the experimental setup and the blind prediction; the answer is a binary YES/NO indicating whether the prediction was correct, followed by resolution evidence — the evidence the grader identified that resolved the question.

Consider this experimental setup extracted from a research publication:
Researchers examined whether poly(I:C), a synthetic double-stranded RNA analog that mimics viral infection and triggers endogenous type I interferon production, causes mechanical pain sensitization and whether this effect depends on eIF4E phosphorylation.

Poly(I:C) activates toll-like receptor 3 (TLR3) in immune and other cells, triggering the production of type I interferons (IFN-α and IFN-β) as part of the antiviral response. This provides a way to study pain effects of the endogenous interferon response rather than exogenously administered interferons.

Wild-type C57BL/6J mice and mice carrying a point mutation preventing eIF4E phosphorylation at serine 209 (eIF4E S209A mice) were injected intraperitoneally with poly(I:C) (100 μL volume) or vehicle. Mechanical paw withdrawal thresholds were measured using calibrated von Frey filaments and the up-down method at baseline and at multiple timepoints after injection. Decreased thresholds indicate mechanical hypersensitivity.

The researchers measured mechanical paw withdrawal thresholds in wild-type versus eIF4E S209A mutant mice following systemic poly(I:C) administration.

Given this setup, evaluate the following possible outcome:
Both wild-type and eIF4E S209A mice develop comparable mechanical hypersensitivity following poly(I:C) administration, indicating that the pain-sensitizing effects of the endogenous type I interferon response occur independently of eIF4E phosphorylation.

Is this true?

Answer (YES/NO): NO